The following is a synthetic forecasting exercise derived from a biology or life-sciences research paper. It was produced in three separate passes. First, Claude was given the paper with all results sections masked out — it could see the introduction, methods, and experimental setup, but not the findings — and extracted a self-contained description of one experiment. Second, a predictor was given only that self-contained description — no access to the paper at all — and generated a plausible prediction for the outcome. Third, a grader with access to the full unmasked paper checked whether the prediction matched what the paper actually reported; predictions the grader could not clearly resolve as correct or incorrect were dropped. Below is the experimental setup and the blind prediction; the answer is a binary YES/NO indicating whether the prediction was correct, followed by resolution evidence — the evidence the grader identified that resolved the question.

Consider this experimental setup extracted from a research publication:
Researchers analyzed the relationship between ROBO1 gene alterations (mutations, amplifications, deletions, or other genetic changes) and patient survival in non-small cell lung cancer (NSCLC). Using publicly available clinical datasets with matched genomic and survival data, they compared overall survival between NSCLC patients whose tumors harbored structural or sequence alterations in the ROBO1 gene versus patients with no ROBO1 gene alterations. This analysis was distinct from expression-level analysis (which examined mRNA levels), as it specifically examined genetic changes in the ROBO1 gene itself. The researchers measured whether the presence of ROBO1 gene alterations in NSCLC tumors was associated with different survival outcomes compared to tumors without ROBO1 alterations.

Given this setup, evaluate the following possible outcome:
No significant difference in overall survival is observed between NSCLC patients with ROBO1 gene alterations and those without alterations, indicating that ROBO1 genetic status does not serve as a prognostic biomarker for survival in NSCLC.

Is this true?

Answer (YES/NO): NO